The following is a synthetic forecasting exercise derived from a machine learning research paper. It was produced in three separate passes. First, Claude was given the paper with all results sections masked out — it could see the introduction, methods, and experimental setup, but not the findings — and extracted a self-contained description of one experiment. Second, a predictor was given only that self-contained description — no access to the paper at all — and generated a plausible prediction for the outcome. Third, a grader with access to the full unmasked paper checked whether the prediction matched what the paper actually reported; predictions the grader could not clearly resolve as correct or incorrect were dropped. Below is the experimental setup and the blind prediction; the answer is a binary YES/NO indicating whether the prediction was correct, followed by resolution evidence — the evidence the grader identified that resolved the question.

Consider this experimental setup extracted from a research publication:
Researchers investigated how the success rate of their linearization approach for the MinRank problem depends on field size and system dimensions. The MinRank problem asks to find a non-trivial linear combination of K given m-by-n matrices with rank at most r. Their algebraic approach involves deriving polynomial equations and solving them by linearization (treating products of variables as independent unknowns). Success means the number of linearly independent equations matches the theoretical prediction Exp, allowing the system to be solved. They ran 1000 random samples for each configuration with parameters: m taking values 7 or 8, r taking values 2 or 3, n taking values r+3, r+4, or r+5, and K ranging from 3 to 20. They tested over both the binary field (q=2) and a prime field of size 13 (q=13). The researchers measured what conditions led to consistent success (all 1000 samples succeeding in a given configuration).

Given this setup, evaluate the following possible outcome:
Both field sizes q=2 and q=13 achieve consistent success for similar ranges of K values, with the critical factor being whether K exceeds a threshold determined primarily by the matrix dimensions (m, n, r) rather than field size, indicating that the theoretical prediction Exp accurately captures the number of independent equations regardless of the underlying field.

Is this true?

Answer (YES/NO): NO